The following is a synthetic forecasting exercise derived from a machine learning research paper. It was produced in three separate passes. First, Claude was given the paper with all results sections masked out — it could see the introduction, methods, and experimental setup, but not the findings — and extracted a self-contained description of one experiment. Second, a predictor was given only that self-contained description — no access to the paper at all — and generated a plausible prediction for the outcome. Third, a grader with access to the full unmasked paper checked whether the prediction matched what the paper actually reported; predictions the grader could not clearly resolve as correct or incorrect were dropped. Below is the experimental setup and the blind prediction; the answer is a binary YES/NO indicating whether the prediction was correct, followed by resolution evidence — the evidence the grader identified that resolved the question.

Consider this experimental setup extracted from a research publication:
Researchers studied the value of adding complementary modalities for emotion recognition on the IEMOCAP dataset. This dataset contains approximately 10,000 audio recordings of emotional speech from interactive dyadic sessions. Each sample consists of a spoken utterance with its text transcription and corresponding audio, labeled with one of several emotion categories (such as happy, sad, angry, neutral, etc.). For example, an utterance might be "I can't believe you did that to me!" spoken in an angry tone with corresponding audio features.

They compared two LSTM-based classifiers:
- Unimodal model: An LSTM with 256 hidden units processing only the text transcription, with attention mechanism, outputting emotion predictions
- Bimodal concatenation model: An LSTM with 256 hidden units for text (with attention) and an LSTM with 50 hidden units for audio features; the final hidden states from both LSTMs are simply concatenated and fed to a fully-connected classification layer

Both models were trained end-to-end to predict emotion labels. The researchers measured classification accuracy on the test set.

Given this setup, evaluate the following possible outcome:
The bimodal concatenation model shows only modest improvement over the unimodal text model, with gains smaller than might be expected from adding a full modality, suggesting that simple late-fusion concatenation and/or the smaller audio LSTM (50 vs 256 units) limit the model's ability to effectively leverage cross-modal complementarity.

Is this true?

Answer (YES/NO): NO